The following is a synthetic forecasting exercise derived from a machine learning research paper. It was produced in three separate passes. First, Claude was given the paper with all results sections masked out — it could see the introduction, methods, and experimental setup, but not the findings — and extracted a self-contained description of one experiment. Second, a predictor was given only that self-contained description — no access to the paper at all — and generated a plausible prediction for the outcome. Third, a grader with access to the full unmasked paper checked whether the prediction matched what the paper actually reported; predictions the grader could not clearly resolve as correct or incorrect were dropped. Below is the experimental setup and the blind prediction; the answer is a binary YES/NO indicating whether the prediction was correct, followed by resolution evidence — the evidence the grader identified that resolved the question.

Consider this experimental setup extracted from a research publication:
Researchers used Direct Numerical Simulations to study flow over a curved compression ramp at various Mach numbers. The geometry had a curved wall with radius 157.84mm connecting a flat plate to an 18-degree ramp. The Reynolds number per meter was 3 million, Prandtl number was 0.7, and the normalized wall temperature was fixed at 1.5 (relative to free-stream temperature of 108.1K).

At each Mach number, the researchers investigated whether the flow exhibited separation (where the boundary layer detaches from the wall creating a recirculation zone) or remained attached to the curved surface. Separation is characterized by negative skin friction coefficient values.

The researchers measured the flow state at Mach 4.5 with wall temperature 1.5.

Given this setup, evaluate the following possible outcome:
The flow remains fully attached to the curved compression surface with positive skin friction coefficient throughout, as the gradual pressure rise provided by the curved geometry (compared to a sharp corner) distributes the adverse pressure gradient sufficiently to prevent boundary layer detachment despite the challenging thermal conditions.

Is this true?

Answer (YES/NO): NO